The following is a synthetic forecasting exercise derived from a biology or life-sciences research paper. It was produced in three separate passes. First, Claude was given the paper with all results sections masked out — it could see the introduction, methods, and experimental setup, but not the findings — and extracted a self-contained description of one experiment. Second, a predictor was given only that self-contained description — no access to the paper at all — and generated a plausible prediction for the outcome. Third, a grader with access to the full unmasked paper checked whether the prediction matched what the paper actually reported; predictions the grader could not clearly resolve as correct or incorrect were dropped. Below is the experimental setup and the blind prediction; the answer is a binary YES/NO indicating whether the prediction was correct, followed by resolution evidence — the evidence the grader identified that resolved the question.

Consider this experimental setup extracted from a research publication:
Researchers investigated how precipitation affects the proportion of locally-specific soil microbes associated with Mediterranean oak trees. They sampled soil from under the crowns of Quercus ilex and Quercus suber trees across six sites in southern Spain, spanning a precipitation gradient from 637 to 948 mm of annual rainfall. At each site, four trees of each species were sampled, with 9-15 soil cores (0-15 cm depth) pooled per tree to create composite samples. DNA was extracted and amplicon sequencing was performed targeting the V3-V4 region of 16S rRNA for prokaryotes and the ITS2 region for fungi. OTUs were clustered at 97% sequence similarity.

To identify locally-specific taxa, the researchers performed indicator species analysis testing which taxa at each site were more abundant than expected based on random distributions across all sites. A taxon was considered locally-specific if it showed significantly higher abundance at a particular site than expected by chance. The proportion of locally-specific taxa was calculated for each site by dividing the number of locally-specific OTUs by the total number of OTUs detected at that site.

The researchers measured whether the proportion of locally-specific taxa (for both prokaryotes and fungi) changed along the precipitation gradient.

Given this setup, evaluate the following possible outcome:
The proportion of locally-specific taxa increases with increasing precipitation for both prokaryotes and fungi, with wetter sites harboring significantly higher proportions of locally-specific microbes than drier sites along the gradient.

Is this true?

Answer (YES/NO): NO